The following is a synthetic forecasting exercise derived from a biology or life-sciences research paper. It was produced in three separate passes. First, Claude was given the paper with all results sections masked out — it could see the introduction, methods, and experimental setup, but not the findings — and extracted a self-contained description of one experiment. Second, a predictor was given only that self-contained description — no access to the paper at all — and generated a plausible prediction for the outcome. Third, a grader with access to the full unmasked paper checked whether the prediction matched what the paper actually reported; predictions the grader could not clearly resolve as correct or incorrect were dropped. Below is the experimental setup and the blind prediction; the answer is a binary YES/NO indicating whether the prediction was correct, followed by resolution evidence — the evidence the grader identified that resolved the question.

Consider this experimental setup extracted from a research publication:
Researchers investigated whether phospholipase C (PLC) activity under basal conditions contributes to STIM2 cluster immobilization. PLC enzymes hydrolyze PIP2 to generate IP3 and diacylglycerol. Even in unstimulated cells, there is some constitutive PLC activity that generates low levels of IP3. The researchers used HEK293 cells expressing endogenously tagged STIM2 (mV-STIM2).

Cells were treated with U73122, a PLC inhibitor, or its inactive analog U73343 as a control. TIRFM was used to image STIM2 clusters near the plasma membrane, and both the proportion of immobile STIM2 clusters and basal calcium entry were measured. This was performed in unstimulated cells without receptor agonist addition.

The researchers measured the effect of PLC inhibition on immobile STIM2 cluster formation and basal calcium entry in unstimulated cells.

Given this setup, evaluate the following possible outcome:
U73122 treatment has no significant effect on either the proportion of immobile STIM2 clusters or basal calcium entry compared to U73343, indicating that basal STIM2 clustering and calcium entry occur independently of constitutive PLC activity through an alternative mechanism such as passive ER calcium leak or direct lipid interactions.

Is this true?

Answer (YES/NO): NO